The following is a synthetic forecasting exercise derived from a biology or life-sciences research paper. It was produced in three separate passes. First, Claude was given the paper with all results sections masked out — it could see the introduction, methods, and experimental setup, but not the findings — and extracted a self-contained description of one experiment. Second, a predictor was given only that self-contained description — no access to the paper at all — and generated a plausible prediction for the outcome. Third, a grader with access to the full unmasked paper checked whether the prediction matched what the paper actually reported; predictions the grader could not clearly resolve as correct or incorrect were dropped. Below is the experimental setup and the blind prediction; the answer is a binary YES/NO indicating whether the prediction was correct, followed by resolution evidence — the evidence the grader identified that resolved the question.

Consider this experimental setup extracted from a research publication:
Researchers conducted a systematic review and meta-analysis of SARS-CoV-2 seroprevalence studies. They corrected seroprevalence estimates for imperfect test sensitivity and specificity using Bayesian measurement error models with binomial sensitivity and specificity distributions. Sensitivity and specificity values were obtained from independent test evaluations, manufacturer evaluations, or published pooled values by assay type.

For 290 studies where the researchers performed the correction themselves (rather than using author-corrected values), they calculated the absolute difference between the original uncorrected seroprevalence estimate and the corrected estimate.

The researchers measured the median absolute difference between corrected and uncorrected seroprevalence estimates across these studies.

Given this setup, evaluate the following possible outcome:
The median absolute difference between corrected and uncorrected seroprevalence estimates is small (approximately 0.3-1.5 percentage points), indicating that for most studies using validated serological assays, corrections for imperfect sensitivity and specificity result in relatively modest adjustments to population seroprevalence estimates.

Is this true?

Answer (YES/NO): YES